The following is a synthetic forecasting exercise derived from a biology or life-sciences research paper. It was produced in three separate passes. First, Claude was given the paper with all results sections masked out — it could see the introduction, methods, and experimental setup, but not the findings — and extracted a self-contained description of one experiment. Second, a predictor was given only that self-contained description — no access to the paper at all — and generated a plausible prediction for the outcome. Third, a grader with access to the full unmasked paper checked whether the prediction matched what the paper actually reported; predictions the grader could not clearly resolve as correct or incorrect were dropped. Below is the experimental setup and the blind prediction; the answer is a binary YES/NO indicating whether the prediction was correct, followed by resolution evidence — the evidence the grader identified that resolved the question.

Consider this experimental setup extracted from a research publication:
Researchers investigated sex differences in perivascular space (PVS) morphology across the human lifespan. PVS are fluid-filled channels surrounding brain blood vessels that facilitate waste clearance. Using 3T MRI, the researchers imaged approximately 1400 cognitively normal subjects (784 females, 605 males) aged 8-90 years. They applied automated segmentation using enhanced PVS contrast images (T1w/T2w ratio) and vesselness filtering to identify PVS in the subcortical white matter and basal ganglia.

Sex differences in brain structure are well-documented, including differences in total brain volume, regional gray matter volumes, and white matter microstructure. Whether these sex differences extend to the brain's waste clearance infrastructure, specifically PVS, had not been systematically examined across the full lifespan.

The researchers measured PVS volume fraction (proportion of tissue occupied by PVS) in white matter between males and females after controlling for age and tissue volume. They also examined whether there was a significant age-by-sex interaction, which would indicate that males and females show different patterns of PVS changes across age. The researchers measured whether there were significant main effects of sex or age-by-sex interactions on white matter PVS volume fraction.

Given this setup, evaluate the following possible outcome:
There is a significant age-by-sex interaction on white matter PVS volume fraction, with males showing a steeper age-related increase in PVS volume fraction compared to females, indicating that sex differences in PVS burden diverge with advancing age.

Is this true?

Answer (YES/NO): NO